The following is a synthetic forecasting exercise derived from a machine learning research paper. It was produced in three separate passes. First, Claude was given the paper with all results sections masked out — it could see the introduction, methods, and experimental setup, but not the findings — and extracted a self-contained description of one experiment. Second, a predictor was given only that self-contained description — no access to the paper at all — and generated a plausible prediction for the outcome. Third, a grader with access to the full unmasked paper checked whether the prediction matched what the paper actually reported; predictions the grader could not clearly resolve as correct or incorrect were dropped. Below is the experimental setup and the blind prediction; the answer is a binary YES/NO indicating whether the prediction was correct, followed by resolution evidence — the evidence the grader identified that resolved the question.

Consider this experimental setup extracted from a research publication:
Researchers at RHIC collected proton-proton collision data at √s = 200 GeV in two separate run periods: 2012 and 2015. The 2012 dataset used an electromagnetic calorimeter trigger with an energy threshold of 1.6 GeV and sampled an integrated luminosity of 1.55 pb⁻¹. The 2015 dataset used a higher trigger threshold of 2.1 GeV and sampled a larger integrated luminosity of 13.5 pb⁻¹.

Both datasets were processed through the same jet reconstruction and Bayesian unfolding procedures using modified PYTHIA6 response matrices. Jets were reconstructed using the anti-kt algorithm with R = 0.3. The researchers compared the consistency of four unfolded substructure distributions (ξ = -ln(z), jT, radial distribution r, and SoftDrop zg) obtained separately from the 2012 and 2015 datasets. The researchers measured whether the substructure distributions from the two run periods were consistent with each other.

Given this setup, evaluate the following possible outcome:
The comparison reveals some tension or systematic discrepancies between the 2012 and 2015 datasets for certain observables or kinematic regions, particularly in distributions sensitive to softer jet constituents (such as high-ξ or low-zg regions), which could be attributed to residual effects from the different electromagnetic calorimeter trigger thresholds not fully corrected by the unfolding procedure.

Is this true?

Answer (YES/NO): NO